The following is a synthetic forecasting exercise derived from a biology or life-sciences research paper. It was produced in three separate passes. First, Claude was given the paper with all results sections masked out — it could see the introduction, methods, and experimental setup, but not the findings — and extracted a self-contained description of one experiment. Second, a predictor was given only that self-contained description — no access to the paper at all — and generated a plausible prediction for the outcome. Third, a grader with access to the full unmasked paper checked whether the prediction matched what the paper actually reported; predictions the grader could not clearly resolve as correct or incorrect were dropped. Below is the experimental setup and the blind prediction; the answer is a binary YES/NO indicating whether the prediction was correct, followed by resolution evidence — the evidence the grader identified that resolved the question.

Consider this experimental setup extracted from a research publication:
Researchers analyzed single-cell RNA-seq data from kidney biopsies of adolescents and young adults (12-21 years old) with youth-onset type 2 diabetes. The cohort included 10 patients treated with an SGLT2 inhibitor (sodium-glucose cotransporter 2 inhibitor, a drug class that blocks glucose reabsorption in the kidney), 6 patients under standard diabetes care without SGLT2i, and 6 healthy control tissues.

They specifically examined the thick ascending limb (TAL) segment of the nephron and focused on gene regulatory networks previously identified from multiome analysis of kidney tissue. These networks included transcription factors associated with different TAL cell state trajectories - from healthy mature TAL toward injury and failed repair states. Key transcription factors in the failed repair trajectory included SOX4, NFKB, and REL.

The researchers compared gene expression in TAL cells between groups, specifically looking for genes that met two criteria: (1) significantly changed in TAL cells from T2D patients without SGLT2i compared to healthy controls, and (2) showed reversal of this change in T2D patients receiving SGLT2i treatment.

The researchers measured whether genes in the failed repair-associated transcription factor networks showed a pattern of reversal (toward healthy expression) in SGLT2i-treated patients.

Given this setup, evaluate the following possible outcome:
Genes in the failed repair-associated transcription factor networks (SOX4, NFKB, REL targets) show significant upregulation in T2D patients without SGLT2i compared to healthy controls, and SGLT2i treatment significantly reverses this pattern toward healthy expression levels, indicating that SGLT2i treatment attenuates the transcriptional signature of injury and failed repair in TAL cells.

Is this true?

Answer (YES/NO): NO